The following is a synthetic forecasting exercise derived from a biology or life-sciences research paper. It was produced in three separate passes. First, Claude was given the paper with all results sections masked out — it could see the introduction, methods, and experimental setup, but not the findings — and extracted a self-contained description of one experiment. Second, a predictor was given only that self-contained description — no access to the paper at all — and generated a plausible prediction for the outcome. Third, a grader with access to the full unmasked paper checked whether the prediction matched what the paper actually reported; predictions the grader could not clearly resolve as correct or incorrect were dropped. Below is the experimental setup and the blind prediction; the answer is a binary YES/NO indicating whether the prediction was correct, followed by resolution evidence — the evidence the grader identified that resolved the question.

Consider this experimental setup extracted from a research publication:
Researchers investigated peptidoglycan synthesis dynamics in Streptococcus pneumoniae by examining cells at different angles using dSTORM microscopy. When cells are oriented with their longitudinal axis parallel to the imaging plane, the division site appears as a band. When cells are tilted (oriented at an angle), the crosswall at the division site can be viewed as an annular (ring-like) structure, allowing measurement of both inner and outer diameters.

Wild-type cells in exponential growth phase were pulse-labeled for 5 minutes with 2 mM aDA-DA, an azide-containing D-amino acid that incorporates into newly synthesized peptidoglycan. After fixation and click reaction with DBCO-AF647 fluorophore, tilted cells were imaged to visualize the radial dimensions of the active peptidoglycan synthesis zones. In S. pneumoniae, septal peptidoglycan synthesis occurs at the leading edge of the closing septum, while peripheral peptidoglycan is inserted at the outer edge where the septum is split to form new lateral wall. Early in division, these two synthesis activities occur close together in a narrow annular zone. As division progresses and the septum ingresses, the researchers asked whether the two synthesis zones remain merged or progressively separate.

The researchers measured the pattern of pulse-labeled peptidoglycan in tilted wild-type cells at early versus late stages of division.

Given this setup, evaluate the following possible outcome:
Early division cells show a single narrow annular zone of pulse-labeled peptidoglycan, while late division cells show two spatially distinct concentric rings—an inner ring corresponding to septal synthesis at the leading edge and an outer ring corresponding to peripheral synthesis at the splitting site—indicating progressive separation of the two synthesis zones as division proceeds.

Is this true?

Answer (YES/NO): YES